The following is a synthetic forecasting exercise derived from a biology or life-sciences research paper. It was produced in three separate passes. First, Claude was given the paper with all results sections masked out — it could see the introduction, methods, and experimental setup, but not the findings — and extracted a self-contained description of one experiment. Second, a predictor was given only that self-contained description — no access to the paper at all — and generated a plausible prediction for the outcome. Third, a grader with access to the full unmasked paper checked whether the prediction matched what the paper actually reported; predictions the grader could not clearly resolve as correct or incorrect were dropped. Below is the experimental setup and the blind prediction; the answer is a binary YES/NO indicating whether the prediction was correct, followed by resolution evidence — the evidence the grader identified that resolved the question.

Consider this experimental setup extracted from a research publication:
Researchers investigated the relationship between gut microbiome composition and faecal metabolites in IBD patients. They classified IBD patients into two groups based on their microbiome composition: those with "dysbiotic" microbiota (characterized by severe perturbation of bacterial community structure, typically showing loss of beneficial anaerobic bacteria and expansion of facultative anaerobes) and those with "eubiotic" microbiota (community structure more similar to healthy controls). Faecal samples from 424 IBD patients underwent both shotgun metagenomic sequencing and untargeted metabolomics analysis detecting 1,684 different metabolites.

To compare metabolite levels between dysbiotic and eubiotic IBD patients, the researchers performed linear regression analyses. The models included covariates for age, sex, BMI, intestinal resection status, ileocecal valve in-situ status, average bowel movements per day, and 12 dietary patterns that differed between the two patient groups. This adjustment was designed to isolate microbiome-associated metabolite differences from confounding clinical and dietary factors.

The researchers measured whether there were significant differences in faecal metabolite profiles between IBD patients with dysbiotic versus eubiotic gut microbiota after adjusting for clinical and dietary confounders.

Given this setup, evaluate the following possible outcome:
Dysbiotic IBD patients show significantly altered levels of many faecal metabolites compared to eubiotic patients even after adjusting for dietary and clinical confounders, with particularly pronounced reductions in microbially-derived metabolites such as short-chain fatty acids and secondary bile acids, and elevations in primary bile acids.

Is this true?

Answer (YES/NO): YES